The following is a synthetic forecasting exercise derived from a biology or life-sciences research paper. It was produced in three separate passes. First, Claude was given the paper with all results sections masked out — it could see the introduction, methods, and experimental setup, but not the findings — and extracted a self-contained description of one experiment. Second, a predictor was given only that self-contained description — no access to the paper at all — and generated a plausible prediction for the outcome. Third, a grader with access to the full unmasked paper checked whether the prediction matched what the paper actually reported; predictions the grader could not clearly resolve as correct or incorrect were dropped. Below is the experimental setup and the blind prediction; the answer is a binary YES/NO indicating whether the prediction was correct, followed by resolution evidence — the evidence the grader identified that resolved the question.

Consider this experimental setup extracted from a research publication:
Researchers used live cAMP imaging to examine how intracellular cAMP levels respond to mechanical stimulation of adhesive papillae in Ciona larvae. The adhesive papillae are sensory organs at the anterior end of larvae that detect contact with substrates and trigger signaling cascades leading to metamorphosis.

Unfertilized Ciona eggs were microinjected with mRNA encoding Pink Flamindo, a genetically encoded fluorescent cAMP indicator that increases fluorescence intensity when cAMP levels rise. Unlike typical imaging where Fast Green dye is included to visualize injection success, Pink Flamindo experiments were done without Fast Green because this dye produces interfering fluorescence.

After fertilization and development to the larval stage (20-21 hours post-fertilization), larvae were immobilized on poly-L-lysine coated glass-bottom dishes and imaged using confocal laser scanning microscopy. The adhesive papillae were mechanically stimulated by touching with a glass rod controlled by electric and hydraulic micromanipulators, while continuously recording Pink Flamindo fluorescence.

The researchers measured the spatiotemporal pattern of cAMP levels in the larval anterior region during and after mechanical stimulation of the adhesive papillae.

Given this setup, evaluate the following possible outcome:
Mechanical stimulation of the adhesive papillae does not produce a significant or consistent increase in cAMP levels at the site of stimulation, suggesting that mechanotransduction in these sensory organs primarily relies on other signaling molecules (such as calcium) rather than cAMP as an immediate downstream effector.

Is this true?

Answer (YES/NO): NO